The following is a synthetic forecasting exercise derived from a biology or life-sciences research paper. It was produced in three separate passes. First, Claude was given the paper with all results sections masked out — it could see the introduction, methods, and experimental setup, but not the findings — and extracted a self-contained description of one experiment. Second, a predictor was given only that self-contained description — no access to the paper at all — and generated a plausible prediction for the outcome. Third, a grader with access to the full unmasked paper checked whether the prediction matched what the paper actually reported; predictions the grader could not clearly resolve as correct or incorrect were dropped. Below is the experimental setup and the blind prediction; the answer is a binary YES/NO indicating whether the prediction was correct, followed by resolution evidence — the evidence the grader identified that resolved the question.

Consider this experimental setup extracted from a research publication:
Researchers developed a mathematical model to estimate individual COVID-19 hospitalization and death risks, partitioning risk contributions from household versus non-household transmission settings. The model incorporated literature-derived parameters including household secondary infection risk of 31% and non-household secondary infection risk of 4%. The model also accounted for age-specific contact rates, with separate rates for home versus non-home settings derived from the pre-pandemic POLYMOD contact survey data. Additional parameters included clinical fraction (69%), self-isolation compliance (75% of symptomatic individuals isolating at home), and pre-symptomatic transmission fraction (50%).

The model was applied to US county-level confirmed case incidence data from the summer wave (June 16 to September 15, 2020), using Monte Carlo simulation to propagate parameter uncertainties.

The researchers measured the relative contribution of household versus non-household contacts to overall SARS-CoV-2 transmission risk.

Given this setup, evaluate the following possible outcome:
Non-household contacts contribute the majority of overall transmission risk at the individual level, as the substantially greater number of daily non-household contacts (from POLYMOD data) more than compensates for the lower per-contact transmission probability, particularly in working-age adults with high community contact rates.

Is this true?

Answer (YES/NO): NO